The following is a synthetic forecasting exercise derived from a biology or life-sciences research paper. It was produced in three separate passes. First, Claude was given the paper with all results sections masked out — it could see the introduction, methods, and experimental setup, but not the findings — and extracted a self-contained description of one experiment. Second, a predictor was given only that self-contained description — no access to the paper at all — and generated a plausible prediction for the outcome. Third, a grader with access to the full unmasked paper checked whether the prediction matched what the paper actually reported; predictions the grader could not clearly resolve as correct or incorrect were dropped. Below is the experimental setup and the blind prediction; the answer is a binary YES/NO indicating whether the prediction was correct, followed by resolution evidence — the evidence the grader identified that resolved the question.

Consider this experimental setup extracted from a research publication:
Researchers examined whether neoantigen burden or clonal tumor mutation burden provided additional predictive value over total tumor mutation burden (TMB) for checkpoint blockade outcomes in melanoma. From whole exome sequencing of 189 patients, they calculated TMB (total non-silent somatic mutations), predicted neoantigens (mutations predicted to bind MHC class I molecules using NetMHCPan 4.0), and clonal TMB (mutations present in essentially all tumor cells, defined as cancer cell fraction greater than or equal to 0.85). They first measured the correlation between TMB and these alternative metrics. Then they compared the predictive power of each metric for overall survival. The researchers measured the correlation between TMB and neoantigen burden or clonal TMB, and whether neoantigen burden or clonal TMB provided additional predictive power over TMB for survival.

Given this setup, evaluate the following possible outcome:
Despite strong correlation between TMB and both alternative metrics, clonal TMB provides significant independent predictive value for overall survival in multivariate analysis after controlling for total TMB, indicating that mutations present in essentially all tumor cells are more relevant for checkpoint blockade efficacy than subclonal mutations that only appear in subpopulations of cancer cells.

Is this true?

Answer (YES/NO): NO